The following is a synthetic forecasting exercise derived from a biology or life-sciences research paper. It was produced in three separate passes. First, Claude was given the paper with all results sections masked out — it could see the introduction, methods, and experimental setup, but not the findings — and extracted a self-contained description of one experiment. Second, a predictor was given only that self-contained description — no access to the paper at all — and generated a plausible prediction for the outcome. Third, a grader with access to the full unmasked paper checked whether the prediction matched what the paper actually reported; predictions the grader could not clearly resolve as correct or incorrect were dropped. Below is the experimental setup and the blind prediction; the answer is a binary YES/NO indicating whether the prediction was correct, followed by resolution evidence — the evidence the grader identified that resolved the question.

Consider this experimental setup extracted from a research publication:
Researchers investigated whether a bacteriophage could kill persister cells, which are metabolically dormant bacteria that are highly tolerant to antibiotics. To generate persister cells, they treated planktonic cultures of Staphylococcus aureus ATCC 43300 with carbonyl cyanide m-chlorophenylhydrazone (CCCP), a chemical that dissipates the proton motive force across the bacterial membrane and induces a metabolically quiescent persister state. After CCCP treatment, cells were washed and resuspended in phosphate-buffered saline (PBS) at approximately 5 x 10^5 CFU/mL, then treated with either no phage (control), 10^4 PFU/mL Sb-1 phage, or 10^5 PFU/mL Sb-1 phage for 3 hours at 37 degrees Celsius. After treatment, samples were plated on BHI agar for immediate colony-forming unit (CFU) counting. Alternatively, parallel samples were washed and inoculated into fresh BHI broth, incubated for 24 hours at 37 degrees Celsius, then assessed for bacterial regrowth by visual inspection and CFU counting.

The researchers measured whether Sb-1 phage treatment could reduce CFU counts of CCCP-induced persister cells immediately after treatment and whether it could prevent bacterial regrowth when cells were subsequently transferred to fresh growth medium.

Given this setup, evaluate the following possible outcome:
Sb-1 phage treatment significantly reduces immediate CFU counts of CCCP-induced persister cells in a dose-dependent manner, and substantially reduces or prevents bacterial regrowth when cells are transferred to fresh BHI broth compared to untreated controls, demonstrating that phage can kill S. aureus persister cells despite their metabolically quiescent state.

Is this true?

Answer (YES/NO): NO